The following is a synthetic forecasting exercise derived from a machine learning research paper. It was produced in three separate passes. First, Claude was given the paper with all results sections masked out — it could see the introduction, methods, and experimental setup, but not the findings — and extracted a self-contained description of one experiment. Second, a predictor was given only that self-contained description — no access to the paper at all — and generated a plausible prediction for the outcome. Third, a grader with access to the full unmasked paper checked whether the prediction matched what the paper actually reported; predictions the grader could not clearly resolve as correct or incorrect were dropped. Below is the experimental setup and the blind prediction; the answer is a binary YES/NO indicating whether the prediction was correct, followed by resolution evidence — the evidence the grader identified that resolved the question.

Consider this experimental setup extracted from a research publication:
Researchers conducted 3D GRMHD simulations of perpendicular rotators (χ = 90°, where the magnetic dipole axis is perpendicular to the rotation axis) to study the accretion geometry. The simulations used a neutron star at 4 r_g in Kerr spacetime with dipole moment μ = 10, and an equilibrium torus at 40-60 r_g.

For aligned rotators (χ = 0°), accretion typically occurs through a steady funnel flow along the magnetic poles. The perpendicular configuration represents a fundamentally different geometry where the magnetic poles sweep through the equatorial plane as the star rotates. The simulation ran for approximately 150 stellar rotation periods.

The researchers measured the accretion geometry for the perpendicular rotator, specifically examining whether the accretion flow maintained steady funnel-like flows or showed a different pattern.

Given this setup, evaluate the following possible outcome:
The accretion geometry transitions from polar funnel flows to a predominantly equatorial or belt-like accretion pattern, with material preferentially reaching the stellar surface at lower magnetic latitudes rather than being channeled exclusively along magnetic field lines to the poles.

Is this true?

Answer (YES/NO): NO